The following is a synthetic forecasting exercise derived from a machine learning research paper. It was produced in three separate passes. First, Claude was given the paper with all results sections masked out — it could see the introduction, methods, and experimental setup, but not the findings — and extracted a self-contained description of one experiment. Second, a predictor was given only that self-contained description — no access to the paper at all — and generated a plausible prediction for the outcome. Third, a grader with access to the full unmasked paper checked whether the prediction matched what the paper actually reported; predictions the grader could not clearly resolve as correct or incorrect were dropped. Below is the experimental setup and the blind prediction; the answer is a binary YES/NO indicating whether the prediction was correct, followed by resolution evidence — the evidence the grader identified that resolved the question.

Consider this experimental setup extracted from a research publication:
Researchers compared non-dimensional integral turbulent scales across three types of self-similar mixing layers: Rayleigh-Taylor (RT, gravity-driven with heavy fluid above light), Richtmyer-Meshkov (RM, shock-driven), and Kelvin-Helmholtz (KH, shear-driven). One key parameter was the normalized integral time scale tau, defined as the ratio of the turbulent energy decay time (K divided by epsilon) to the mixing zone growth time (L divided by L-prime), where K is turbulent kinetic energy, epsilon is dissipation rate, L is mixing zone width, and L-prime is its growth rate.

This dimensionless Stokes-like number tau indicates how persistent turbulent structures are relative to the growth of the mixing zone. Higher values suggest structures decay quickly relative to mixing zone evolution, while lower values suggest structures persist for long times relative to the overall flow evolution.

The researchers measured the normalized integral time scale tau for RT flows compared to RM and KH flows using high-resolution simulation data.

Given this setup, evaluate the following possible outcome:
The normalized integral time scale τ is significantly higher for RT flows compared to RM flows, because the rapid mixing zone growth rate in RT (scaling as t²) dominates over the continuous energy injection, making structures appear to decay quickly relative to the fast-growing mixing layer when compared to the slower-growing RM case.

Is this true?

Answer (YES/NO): NO